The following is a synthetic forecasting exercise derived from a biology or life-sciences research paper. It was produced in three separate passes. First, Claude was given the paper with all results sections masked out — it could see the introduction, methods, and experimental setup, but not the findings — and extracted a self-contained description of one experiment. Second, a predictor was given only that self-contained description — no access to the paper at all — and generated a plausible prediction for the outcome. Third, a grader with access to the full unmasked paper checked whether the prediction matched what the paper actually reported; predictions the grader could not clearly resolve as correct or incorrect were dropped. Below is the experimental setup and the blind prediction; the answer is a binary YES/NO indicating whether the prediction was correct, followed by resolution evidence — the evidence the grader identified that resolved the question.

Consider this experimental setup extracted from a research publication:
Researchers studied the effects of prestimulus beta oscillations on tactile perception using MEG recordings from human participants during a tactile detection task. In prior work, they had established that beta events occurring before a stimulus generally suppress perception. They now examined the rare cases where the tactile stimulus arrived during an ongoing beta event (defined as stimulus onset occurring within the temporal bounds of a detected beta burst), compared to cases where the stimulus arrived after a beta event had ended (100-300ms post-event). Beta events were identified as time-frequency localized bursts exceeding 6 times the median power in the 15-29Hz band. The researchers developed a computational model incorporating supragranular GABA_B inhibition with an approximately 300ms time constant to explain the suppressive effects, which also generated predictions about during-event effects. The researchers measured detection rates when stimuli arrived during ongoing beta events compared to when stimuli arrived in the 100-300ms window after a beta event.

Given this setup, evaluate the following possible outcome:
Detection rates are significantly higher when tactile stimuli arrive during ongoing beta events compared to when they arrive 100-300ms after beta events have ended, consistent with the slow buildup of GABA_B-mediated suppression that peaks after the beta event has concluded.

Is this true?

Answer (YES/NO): YES